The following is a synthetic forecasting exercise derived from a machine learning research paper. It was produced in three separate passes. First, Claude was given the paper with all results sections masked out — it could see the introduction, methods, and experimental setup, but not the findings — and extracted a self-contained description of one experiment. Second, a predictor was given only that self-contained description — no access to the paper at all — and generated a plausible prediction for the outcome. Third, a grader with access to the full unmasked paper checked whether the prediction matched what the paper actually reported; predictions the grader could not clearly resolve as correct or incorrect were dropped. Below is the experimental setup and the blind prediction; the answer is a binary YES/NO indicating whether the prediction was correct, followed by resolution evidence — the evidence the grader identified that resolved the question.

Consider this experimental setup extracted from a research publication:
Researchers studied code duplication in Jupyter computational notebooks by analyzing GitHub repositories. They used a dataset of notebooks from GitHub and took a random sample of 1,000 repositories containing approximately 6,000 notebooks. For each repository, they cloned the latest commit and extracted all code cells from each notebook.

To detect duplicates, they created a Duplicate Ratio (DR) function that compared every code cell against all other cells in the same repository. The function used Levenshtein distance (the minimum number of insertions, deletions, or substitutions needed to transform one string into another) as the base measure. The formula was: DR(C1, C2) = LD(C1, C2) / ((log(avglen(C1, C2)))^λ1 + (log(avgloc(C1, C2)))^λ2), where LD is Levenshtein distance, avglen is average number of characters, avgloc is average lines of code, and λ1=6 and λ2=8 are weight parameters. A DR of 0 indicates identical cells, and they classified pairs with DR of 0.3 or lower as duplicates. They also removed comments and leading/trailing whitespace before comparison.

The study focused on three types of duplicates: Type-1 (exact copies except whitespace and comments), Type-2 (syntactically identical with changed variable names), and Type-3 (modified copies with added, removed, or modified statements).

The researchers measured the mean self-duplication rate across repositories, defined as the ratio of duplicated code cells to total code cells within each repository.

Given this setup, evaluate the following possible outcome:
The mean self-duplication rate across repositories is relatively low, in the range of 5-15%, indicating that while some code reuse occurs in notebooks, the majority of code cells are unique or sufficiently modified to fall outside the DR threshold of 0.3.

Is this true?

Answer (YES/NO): YES